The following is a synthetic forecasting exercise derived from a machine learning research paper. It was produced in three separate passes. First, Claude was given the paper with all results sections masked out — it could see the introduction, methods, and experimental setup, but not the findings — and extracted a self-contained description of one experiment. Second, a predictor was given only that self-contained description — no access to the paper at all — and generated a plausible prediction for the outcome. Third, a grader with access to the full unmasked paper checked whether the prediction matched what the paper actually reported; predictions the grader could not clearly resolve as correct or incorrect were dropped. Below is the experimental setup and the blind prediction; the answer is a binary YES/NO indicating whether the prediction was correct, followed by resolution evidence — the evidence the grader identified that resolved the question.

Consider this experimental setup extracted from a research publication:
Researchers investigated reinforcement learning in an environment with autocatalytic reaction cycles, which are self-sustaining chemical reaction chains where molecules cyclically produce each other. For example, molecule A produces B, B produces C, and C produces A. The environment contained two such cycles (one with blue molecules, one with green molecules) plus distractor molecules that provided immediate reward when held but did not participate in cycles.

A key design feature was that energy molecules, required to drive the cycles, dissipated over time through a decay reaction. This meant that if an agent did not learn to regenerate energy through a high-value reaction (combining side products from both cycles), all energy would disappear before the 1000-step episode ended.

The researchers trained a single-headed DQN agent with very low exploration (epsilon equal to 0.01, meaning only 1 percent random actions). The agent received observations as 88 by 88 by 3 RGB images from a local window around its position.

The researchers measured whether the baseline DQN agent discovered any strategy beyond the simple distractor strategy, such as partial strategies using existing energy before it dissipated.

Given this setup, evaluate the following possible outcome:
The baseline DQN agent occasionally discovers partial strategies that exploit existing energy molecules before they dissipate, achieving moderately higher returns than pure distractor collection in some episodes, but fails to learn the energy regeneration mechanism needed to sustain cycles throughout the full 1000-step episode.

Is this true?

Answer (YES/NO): NO